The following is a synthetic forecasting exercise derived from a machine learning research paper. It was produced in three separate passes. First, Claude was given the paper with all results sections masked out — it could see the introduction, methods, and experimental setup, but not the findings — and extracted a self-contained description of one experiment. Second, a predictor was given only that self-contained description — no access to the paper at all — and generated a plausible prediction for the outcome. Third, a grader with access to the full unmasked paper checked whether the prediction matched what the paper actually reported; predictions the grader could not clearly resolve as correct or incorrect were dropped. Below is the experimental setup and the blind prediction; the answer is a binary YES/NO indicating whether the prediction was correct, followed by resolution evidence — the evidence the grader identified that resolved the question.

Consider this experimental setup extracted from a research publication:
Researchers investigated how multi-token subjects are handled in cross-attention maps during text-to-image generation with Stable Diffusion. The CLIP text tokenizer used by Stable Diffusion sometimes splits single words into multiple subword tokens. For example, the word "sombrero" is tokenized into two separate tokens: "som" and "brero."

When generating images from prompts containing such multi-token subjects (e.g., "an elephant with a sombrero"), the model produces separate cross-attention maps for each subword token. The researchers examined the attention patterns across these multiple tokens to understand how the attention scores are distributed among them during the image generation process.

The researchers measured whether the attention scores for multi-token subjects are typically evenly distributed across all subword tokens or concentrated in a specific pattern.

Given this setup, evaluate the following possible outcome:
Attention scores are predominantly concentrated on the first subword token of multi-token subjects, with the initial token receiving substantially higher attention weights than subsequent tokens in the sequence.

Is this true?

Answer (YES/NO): NO